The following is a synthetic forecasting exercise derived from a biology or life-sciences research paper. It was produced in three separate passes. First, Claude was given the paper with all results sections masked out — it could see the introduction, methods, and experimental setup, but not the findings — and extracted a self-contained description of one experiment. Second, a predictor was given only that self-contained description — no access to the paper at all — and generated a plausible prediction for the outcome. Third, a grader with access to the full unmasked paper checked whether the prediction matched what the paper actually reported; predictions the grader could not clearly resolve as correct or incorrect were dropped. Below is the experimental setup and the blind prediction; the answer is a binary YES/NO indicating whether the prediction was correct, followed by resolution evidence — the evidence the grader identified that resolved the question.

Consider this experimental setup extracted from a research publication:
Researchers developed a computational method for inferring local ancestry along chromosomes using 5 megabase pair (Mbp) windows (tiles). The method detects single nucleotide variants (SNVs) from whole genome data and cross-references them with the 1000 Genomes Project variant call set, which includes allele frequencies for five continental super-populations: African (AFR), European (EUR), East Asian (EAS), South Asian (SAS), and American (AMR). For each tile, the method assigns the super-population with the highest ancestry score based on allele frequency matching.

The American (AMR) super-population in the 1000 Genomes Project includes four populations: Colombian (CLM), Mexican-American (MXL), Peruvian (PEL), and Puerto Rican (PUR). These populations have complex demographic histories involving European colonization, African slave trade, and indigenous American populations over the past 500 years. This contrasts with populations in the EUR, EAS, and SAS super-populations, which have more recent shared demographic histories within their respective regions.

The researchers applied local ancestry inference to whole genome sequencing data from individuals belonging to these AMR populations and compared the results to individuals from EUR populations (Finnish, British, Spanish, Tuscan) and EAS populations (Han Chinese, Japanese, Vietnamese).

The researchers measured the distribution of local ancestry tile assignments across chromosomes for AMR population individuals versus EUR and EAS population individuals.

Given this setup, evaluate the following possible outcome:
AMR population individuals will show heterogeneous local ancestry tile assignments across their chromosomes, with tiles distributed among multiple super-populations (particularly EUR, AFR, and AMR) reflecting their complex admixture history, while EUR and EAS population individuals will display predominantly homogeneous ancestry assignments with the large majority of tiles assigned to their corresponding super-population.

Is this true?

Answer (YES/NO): NO